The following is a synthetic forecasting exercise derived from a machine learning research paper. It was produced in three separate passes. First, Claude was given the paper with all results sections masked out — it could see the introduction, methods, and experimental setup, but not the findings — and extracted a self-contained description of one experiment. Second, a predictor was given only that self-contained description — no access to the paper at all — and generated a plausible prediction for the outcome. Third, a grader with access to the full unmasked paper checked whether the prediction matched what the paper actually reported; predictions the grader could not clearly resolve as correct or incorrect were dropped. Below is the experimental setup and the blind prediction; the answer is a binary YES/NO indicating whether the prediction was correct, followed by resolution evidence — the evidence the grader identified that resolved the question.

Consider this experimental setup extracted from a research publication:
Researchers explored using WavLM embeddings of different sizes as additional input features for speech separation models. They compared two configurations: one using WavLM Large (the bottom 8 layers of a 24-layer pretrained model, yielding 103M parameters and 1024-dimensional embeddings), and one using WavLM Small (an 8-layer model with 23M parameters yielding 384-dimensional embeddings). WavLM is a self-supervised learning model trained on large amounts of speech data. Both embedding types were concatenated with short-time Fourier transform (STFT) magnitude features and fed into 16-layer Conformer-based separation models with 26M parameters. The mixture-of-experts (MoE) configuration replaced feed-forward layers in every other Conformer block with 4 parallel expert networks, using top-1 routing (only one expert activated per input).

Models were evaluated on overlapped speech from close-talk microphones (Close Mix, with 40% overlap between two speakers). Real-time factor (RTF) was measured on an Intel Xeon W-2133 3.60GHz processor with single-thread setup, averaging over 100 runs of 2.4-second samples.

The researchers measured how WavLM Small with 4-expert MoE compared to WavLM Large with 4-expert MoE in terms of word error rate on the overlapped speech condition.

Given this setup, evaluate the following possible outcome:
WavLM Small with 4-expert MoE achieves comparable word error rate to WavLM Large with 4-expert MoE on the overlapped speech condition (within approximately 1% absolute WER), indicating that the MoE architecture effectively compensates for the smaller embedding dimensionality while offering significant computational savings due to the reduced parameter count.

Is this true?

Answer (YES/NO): YES